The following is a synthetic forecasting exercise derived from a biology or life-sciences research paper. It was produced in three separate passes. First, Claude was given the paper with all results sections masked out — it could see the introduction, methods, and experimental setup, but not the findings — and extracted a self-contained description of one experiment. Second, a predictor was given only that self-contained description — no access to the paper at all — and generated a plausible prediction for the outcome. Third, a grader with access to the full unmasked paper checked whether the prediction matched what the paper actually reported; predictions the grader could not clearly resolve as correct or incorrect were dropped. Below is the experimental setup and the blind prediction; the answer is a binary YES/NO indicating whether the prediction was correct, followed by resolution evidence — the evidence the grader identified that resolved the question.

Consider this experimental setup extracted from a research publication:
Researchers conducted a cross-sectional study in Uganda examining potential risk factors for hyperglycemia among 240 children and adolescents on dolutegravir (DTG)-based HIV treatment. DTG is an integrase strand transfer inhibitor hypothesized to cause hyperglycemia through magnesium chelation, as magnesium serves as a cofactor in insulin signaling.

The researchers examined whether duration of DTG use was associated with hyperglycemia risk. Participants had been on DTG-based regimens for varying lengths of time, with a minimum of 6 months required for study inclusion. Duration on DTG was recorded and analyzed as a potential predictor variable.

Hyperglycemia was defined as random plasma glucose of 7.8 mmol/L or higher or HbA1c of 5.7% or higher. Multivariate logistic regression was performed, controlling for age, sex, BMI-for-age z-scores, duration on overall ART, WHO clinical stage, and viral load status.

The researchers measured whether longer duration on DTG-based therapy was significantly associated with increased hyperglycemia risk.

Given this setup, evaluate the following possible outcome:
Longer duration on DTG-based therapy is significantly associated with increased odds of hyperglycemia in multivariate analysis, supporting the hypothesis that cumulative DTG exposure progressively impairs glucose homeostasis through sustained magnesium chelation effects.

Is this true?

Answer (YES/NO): NO